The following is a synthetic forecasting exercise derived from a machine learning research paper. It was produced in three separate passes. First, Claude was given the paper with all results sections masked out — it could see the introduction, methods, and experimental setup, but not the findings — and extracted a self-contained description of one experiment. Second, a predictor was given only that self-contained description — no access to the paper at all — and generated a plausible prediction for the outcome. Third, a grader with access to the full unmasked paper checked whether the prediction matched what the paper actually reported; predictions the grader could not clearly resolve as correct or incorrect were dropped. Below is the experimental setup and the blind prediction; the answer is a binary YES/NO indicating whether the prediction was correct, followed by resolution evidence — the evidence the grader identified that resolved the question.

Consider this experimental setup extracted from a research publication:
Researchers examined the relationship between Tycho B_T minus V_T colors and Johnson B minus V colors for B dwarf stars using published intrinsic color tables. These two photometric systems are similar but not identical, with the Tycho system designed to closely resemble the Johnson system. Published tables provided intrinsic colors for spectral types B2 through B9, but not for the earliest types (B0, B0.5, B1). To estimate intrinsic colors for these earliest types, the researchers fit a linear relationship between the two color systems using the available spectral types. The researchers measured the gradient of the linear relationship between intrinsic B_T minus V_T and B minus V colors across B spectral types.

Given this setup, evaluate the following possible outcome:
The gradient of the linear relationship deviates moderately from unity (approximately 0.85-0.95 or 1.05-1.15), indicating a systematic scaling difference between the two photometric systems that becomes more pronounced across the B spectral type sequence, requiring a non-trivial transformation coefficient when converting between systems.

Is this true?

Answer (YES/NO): YES